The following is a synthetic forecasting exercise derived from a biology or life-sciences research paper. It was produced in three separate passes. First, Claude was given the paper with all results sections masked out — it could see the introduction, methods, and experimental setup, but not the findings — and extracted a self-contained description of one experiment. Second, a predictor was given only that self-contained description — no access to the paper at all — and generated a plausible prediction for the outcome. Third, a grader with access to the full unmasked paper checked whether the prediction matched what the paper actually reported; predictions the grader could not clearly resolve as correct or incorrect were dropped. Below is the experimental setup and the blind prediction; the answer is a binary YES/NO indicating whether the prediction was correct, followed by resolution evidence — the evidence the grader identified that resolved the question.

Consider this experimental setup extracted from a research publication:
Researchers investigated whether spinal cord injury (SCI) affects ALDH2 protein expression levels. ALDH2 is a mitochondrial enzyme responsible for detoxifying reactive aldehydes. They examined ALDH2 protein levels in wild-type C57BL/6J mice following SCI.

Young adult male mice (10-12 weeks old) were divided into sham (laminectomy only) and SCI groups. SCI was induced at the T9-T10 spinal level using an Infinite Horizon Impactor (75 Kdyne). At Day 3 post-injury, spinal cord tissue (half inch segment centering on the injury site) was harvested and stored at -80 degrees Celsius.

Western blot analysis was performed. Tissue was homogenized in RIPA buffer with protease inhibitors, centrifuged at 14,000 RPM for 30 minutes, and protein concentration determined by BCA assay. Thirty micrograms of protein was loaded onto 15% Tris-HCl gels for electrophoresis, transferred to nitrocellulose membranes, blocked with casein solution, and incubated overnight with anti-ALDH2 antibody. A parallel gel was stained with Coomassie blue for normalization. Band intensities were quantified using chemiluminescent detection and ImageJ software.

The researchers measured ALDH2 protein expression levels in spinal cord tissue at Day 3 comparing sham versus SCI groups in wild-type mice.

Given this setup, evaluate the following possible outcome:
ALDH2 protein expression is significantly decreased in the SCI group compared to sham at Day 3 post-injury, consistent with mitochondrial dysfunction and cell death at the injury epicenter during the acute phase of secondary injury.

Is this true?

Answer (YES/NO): NO